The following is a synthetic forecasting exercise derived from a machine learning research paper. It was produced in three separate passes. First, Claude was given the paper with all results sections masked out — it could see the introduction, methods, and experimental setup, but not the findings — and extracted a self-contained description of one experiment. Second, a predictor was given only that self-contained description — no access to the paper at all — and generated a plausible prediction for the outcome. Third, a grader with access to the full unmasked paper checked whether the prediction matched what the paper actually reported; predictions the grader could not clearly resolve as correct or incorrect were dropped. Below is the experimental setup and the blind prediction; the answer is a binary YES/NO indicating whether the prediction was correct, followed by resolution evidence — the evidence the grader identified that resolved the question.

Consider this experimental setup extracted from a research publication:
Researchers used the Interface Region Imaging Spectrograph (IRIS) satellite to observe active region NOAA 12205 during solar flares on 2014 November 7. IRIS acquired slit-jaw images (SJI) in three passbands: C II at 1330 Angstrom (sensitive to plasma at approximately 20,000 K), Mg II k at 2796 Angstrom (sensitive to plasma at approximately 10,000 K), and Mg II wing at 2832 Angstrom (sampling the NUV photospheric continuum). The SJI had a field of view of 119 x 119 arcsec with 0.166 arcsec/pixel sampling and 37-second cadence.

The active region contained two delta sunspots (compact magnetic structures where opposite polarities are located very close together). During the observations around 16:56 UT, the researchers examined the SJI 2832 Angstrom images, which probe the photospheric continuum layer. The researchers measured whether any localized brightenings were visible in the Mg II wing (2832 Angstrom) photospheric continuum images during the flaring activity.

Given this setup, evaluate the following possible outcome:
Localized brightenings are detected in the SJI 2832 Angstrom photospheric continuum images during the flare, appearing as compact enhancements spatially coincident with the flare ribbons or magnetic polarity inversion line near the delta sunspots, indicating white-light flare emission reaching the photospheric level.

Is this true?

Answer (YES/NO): YES